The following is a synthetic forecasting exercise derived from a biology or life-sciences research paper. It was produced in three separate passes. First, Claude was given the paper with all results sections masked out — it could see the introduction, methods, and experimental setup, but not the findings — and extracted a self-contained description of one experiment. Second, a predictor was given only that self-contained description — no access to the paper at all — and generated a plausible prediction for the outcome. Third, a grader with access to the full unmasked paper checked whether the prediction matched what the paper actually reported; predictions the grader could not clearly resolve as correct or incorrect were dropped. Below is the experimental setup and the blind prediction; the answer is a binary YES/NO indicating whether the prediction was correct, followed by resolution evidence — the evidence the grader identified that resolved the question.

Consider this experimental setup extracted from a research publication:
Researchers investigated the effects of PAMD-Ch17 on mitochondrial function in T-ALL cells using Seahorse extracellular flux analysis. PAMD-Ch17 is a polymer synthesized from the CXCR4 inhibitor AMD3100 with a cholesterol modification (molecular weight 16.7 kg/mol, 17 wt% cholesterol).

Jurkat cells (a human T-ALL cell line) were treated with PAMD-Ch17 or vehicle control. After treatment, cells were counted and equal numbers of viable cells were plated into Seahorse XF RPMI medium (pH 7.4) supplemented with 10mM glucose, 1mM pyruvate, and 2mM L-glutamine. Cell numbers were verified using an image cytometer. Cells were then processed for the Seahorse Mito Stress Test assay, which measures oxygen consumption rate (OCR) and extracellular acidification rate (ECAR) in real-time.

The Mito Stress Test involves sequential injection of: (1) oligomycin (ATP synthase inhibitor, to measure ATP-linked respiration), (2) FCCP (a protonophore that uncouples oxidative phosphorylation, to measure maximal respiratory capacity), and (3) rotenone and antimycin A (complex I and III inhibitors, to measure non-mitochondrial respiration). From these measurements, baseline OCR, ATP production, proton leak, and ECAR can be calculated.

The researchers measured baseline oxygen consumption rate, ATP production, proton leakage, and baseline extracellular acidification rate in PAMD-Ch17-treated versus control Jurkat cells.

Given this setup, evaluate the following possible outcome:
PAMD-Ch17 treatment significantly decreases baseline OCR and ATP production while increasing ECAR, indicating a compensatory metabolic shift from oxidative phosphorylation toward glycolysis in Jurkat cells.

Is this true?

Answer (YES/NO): NO